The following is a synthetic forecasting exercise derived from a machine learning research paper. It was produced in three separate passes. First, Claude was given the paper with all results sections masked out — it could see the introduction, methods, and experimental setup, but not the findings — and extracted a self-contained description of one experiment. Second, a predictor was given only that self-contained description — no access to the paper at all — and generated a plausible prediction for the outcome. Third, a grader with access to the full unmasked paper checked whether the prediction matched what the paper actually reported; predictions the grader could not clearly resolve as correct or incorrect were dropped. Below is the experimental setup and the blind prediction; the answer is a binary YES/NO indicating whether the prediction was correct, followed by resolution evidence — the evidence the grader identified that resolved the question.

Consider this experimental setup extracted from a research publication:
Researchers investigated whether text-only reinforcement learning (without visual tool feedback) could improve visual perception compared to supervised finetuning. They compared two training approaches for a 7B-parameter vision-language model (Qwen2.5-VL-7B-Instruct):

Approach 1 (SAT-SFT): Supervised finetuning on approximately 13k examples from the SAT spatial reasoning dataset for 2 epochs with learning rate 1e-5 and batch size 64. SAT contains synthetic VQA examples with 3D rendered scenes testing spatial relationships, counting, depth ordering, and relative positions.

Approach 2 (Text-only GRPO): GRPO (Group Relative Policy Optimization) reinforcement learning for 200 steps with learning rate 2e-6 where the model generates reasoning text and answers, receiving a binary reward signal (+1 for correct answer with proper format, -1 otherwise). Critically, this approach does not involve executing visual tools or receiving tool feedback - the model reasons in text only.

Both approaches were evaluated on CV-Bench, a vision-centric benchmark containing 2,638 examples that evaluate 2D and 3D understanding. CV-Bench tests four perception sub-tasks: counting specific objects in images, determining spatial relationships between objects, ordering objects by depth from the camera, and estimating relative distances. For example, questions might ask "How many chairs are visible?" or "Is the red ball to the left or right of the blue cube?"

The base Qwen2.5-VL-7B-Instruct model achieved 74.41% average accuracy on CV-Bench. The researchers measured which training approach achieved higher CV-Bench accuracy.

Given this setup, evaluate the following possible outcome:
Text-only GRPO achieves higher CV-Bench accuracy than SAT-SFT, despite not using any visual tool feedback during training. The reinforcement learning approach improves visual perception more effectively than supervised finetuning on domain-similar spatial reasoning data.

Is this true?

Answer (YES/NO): YES